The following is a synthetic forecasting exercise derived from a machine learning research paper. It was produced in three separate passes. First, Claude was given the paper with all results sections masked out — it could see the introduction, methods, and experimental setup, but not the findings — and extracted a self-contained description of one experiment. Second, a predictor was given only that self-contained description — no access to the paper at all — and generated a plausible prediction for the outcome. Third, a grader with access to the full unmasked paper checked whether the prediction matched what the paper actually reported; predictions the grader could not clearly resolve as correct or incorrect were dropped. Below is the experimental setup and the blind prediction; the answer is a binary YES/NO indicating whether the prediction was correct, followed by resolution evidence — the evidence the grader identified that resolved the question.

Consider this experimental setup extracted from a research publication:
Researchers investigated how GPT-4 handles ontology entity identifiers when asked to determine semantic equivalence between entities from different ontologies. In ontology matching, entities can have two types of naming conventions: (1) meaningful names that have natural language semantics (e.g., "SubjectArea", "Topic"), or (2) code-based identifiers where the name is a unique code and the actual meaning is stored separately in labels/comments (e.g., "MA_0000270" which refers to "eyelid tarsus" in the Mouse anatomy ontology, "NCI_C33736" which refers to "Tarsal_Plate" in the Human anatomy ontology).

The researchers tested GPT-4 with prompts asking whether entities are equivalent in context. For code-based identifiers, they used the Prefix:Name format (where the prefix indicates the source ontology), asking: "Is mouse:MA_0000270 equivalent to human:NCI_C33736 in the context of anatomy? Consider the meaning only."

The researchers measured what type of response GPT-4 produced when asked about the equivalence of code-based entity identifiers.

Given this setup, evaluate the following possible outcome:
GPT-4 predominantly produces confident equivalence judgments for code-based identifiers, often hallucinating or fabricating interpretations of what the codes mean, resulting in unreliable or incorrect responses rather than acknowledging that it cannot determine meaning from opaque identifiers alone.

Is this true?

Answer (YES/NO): YES